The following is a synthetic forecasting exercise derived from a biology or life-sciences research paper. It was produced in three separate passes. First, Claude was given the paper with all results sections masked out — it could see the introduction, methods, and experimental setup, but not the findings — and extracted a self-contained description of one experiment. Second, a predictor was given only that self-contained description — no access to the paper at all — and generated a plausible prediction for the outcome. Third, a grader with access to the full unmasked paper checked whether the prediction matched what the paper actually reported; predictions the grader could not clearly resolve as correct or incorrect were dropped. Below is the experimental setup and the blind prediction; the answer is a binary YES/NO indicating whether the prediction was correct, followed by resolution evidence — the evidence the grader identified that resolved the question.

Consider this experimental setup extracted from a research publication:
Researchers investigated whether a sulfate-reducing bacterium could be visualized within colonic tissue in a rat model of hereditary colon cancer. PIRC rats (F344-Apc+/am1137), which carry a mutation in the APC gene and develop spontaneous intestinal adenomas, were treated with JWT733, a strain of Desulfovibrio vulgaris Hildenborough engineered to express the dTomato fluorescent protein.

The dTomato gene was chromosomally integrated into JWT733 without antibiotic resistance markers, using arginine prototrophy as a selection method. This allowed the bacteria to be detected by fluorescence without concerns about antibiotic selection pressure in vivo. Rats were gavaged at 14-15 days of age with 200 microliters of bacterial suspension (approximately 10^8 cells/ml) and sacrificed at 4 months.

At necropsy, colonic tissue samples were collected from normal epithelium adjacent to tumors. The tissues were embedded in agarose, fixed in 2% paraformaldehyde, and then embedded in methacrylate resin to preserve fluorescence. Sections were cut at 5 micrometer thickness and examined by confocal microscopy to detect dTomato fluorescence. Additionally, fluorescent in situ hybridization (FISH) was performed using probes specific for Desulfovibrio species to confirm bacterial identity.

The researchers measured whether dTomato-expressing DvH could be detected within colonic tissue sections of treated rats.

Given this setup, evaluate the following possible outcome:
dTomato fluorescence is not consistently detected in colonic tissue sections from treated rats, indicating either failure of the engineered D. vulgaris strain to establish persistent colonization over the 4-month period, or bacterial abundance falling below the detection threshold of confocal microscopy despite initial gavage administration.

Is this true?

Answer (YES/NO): NO